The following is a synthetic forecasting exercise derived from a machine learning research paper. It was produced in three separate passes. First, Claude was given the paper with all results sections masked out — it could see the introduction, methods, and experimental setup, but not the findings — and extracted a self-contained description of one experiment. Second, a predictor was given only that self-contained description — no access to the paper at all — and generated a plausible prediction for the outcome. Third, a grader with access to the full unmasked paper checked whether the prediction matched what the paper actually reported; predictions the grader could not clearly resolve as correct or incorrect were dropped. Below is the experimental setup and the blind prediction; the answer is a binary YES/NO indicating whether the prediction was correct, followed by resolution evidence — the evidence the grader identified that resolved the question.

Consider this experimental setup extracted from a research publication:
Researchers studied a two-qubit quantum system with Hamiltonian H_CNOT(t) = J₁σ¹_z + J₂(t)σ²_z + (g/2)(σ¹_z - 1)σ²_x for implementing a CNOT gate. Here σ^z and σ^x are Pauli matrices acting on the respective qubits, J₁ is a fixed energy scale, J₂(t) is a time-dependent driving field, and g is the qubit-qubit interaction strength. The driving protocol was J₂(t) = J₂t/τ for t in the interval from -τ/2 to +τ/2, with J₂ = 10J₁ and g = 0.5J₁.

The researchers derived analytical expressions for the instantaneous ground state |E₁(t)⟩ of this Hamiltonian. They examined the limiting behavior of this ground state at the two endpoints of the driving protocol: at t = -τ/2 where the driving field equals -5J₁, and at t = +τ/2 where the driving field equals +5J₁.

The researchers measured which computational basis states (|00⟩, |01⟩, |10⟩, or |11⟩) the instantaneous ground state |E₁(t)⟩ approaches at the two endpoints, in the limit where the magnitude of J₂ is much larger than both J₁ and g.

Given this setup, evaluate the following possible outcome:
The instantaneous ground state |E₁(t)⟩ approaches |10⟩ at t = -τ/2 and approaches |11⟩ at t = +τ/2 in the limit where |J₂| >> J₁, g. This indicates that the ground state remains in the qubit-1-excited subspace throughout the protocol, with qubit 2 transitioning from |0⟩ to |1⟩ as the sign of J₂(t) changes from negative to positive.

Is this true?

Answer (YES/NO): YES